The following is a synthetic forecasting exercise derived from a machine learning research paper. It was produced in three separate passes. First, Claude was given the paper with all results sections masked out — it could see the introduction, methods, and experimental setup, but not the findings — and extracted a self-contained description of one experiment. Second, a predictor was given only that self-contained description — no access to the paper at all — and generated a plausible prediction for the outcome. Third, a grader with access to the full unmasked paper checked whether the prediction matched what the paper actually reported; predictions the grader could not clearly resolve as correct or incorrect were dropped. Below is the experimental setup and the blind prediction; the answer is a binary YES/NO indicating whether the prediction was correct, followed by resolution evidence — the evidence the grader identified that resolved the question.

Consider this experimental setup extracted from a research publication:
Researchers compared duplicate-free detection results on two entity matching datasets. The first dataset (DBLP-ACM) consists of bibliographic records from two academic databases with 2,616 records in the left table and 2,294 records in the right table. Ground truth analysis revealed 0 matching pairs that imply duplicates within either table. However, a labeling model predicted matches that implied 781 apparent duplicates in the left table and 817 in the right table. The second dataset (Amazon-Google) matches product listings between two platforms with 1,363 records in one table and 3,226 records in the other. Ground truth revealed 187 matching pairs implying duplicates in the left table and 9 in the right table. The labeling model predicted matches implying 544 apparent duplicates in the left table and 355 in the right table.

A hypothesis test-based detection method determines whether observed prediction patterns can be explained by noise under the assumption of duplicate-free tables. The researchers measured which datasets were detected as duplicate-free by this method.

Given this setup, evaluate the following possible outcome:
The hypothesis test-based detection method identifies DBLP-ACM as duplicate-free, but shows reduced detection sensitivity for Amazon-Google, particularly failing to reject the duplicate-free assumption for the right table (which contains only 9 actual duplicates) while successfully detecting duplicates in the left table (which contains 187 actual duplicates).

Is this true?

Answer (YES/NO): NO